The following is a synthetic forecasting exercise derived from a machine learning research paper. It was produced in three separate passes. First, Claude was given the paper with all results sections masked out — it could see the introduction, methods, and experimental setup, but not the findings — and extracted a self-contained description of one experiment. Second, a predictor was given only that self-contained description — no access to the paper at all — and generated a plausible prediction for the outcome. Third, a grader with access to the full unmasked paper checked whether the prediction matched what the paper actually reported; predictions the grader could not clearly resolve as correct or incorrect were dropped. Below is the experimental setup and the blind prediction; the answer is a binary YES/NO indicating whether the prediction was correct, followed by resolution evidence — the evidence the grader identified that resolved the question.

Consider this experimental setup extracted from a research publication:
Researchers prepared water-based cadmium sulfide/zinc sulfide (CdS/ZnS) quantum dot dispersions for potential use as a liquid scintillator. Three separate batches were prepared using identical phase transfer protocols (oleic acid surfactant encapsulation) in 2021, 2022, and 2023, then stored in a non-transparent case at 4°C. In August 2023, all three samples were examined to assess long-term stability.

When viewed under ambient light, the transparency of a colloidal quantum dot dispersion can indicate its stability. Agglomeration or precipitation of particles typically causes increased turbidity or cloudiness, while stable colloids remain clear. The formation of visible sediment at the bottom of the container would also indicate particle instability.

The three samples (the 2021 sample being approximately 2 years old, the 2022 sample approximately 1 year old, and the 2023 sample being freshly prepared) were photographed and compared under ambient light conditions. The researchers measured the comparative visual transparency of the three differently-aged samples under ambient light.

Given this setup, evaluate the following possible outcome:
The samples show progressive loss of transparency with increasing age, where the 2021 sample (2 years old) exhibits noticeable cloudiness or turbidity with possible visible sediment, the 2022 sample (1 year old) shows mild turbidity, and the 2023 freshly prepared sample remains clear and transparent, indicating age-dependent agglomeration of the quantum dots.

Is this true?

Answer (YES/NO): NO